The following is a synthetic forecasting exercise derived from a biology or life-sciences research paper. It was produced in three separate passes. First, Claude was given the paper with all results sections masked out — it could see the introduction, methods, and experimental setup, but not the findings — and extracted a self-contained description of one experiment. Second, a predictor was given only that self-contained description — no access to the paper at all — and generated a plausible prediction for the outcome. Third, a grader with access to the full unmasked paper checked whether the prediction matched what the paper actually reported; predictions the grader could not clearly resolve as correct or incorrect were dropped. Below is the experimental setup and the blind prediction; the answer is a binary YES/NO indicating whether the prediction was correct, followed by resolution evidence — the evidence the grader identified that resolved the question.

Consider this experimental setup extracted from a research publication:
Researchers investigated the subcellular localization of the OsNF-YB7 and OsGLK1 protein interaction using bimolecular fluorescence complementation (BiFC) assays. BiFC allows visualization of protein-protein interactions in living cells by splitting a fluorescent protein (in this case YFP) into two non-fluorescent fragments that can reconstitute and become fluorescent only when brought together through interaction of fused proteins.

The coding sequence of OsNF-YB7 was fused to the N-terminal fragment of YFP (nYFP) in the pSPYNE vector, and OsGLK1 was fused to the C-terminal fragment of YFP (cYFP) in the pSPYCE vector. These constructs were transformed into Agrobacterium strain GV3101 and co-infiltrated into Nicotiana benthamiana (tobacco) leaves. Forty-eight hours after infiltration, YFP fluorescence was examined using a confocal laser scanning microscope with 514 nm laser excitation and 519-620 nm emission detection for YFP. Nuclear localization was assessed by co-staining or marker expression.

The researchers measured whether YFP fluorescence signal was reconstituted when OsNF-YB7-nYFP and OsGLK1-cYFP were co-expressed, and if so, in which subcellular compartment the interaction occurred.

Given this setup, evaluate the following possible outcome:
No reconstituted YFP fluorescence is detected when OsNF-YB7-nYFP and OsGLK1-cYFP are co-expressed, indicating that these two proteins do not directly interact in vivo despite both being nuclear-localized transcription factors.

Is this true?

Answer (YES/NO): NO